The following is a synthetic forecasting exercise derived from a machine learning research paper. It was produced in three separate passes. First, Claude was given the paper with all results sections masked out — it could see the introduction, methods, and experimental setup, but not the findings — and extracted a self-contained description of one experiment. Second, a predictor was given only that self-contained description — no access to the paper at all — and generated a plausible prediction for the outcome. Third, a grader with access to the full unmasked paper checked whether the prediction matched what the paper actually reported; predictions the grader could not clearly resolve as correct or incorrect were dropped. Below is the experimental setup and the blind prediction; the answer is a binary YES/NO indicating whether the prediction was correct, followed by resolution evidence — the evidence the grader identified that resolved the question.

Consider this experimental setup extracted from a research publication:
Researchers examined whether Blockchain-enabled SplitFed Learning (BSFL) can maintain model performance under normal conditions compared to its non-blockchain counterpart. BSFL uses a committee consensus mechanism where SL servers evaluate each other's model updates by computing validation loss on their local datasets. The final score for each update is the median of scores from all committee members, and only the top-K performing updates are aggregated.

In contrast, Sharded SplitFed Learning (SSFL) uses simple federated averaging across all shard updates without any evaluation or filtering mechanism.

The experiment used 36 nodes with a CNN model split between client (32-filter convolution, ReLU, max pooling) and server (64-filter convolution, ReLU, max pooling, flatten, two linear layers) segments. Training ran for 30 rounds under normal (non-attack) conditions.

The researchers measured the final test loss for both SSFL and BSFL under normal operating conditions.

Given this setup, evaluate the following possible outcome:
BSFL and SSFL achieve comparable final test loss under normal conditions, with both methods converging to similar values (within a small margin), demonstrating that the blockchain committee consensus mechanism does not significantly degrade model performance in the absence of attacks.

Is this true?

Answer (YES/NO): NO